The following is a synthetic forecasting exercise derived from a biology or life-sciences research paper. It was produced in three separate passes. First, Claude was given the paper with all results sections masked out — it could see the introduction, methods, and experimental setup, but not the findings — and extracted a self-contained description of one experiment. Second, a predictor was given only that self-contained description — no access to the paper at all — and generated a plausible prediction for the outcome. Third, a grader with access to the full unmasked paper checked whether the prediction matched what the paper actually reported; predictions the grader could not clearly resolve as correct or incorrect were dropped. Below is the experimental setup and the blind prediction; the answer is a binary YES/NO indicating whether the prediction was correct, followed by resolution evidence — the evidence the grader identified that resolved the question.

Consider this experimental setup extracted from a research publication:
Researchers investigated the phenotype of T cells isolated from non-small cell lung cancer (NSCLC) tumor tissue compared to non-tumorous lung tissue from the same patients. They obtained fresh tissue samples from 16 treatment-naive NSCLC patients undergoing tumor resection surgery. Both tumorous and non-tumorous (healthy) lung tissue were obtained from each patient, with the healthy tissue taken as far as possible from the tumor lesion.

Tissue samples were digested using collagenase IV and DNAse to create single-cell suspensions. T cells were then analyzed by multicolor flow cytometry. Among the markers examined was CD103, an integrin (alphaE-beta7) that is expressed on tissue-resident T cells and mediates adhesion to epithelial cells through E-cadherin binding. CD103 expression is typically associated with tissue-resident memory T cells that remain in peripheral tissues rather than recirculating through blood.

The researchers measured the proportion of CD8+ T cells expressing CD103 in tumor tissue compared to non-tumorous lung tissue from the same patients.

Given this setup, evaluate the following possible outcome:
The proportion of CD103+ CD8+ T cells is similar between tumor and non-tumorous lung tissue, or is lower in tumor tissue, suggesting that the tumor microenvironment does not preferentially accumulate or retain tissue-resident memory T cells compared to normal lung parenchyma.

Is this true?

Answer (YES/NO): NO